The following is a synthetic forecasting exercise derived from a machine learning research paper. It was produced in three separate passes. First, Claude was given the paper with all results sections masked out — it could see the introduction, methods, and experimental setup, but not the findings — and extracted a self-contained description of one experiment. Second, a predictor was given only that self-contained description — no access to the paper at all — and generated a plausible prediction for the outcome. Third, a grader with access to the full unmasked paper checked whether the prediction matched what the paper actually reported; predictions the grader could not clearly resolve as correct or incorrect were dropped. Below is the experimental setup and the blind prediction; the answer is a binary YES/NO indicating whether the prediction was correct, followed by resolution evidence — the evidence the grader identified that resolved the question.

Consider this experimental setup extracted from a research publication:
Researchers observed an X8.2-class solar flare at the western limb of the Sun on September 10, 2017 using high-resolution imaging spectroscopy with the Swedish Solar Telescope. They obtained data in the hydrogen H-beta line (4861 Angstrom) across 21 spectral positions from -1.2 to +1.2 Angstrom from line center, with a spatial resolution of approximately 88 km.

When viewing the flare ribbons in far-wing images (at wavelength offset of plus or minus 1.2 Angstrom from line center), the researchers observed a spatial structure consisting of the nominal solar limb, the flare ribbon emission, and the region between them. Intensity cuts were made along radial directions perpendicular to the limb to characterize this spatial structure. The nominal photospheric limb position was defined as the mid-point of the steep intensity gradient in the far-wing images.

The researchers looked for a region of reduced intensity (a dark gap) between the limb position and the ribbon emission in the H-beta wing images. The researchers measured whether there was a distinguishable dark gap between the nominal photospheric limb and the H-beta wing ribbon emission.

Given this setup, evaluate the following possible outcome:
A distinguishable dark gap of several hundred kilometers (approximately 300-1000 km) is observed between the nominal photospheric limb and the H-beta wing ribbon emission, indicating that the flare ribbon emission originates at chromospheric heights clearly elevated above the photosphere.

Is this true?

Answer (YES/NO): YES